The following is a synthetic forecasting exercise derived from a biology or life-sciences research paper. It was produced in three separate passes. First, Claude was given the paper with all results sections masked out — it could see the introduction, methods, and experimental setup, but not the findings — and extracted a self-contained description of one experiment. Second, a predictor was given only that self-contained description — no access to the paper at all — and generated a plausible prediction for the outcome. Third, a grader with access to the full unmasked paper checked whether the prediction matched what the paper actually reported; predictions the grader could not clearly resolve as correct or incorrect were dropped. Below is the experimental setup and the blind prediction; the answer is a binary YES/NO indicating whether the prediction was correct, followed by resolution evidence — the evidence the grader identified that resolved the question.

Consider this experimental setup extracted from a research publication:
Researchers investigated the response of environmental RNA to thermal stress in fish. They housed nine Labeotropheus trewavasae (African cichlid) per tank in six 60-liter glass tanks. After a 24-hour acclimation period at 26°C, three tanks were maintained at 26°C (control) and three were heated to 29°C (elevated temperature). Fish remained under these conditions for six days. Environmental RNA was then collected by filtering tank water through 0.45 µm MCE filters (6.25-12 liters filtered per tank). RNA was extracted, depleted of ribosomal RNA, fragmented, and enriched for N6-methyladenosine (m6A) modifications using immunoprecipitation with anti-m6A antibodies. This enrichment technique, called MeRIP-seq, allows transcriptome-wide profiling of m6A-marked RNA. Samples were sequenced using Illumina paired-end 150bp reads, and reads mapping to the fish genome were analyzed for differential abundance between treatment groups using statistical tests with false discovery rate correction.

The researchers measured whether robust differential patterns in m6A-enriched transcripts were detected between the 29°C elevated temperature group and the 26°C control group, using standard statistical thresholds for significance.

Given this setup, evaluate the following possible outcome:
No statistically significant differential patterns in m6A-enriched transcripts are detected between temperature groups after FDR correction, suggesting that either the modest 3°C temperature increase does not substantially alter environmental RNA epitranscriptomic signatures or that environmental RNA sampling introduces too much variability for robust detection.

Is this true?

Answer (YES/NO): NO